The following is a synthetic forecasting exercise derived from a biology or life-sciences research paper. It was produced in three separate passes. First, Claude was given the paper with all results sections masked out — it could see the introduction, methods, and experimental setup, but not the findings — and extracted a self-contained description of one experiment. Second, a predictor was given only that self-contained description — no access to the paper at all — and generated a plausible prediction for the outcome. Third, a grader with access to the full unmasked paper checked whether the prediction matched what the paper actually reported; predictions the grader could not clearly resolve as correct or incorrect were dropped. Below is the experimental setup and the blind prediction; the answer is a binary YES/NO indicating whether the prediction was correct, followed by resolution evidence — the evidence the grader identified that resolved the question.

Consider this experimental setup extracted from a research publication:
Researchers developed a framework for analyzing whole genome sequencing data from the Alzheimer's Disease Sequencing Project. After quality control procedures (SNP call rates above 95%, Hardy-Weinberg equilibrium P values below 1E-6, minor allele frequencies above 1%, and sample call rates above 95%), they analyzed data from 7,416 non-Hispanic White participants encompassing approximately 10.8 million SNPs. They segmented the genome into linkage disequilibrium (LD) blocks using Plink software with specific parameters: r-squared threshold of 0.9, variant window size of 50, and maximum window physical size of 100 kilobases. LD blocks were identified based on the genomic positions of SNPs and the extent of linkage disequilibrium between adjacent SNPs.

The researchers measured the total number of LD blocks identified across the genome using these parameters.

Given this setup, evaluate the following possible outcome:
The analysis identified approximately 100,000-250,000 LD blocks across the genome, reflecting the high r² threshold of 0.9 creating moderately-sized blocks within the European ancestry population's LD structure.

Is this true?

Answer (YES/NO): NO